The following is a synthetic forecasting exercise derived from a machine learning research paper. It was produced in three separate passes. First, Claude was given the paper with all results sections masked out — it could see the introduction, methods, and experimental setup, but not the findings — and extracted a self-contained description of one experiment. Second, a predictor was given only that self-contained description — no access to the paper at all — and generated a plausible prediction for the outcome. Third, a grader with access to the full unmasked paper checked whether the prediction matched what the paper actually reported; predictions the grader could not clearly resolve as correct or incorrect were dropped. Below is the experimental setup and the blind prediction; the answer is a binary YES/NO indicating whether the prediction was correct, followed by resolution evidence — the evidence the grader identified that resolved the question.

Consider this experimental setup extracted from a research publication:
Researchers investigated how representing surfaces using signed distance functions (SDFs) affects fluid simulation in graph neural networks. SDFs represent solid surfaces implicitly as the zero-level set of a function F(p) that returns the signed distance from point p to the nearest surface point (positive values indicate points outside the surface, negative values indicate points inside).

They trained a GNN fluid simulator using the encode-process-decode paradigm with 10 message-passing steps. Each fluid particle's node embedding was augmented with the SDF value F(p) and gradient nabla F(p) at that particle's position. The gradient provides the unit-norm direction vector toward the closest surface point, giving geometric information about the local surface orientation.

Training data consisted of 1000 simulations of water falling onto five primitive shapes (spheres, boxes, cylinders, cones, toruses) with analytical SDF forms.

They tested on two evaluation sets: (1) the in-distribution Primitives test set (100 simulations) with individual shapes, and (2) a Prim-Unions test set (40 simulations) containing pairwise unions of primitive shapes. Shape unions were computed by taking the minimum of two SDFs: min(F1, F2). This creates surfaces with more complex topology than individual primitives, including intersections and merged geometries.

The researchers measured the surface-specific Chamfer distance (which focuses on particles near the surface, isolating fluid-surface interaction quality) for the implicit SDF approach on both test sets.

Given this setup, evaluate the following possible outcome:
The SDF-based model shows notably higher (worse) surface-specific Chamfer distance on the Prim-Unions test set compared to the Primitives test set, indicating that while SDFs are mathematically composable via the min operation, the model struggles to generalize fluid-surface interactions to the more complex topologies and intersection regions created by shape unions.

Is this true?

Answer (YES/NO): YES